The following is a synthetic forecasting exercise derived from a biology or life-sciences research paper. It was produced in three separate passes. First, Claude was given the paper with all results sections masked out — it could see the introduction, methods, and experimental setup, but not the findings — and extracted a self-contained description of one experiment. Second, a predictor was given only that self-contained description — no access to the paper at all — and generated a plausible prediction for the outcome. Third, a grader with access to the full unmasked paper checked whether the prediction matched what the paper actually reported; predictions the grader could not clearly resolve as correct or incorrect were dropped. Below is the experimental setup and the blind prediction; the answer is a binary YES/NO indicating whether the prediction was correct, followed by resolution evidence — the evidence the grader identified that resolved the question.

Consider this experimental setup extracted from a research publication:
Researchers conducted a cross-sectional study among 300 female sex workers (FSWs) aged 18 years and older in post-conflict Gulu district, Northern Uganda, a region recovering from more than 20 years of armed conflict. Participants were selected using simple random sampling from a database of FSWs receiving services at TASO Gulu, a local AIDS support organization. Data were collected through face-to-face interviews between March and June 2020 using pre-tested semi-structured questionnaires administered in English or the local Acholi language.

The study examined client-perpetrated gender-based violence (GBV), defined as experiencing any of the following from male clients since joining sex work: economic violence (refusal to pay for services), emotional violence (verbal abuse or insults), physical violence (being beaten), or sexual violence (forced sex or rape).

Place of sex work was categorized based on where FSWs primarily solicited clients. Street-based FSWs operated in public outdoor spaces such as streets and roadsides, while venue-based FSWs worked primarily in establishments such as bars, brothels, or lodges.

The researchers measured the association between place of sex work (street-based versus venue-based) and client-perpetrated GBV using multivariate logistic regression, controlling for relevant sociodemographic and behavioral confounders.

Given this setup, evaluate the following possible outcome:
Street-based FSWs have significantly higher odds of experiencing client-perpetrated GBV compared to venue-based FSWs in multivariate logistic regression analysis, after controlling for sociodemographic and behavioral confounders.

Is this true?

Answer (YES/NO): YES